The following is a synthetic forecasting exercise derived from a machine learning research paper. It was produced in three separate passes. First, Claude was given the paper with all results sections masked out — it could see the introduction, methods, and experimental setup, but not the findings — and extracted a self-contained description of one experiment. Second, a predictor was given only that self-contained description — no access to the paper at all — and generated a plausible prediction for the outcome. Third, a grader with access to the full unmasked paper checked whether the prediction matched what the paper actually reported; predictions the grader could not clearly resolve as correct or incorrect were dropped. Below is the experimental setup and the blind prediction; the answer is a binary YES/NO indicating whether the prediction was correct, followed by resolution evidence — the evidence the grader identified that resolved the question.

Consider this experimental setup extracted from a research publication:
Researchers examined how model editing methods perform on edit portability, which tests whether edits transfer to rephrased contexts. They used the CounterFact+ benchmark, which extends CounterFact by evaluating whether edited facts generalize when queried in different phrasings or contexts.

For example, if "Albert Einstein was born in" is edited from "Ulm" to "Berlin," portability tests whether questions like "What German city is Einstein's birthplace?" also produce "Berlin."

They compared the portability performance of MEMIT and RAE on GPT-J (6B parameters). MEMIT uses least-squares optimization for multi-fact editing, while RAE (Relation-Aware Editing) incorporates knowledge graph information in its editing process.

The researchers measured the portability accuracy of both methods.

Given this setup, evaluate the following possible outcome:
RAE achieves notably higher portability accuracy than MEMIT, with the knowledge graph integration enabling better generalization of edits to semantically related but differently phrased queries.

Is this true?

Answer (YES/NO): NO